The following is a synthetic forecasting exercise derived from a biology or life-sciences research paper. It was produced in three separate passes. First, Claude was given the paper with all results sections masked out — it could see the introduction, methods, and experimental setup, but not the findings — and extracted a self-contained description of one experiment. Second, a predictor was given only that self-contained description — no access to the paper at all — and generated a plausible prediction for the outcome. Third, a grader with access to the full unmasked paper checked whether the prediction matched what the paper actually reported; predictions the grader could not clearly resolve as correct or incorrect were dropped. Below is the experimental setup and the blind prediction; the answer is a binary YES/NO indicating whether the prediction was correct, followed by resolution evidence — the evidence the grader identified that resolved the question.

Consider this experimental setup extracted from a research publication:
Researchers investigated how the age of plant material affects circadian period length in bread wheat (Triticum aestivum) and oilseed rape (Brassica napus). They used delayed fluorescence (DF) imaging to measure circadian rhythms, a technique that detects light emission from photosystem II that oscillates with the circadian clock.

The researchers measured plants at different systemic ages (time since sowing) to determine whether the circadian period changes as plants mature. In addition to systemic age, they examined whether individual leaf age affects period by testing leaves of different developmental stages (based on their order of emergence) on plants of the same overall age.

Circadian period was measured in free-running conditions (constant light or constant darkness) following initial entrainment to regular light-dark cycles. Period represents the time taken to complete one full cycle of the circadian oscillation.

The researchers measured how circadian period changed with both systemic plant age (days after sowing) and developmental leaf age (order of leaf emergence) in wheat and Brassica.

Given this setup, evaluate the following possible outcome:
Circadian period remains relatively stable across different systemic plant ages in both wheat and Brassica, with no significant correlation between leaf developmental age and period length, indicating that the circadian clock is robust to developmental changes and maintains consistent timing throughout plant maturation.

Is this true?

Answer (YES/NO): NO